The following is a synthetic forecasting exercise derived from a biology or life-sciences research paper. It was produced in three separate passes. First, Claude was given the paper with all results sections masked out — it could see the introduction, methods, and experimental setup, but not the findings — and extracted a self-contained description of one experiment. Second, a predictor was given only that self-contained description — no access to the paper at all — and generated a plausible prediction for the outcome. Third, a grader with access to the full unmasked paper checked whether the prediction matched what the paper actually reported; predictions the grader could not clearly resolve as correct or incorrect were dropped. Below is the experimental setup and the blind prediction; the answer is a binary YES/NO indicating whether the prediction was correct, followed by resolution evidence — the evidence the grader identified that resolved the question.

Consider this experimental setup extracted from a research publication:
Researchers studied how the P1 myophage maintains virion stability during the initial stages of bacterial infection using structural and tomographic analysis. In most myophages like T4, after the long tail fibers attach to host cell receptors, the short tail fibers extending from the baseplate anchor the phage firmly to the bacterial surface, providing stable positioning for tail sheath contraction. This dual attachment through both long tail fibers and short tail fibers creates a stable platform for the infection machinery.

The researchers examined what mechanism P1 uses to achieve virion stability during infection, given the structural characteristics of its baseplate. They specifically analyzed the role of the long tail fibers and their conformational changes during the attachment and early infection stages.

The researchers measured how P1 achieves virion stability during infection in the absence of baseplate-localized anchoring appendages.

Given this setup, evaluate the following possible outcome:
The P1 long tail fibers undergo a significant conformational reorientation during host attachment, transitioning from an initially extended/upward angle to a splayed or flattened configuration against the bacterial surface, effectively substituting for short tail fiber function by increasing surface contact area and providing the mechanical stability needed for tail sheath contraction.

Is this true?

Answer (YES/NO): NO